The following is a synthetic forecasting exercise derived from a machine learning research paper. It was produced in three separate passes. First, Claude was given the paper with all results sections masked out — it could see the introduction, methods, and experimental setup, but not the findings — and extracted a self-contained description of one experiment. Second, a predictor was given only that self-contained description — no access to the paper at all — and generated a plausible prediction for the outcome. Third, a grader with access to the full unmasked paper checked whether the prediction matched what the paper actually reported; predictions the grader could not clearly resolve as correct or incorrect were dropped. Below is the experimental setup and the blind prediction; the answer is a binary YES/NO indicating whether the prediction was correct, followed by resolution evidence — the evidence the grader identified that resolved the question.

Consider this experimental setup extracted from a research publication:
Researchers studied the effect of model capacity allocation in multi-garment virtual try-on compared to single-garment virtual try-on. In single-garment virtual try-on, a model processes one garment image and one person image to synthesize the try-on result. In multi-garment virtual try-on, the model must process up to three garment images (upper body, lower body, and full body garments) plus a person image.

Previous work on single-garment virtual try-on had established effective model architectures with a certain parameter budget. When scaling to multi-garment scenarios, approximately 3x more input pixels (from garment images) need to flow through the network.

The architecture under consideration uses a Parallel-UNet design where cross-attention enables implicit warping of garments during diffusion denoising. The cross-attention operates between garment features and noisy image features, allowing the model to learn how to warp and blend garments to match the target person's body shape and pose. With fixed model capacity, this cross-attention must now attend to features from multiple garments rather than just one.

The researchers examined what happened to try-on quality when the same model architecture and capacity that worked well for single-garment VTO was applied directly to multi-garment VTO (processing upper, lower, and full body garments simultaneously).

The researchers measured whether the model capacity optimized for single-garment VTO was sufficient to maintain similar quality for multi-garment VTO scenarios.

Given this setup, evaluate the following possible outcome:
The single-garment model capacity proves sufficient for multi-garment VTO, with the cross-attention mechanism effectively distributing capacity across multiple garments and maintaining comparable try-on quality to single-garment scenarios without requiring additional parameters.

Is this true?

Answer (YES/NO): NO